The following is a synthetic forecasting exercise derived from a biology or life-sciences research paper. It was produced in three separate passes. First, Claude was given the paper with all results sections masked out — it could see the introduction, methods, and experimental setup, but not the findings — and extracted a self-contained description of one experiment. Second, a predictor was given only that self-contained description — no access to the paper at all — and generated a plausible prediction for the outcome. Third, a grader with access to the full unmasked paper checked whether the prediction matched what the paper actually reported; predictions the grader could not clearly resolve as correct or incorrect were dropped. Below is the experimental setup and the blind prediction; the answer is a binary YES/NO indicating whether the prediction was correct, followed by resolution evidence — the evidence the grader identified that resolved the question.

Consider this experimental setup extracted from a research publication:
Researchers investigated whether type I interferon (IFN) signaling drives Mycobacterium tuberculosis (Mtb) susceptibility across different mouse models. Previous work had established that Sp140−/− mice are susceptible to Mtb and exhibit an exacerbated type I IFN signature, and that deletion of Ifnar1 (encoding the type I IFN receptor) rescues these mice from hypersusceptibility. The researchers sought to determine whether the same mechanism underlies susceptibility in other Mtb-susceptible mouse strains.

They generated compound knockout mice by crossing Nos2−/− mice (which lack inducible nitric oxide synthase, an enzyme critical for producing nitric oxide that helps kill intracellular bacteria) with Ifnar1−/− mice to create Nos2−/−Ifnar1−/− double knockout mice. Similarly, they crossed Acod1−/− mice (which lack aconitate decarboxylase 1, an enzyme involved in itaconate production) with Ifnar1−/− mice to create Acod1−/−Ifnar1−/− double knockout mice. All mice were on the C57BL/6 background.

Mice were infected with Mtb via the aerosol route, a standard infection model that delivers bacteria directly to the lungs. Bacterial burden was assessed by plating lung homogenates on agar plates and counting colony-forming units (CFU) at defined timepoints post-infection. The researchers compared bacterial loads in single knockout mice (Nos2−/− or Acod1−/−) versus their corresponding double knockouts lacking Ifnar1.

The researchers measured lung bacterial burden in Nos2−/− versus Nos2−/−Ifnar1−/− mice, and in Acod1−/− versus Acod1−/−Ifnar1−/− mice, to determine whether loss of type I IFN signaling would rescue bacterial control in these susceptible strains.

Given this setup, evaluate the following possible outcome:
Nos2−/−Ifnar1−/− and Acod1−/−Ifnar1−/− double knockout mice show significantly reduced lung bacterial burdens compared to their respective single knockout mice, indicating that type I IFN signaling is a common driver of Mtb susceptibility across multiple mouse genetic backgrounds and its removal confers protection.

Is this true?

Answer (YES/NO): NO